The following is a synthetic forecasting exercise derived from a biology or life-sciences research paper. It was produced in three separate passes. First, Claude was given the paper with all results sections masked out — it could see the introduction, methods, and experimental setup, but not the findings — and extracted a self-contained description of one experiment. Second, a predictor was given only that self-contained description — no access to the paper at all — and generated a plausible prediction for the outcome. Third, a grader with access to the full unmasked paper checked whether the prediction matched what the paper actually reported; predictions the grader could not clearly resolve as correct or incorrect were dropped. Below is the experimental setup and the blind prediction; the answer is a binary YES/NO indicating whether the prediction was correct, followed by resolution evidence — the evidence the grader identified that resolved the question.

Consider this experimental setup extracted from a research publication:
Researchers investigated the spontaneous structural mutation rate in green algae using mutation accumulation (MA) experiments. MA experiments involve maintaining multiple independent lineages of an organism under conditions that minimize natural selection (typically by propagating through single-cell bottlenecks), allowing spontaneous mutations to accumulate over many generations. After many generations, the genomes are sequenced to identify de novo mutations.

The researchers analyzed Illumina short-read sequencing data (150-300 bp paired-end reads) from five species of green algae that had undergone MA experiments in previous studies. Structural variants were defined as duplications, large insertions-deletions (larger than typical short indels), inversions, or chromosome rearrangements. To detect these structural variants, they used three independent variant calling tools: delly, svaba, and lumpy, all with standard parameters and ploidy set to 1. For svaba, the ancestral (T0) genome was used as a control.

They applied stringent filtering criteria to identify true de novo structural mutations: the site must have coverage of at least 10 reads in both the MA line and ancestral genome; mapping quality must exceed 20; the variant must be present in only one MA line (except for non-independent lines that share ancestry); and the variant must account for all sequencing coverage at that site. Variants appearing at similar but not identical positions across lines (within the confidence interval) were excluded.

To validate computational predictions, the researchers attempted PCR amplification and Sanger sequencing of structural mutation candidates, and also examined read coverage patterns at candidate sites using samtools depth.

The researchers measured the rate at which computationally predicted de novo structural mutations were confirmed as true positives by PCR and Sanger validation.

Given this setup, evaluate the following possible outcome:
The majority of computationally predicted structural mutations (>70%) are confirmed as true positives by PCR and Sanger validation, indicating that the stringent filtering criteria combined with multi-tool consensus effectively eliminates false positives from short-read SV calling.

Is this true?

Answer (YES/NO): NO